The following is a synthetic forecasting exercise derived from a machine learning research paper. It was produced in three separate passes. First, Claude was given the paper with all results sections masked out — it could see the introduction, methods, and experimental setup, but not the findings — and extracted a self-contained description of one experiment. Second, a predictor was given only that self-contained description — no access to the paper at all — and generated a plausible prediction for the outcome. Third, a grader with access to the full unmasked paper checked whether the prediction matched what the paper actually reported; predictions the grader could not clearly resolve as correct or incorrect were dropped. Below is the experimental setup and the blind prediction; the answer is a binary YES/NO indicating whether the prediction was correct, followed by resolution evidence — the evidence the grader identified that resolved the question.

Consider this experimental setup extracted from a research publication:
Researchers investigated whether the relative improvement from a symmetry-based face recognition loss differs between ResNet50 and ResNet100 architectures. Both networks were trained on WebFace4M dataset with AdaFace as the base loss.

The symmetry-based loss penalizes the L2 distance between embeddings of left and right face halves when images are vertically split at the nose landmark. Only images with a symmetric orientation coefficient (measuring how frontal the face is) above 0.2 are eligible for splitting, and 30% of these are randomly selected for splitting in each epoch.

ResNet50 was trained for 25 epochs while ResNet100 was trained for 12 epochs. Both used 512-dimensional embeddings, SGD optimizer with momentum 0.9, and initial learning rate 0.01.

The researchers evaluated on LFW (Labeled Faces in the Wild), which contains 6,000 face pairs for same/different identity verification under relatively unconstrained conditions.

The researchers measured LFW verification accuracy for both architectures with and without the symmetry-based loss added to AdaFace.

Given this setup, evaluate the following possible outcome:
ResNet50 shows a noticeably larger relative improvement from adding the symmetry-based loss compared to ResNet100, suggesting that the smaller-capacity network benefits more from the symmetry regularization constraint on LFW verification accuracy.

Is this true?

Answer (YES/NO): NO